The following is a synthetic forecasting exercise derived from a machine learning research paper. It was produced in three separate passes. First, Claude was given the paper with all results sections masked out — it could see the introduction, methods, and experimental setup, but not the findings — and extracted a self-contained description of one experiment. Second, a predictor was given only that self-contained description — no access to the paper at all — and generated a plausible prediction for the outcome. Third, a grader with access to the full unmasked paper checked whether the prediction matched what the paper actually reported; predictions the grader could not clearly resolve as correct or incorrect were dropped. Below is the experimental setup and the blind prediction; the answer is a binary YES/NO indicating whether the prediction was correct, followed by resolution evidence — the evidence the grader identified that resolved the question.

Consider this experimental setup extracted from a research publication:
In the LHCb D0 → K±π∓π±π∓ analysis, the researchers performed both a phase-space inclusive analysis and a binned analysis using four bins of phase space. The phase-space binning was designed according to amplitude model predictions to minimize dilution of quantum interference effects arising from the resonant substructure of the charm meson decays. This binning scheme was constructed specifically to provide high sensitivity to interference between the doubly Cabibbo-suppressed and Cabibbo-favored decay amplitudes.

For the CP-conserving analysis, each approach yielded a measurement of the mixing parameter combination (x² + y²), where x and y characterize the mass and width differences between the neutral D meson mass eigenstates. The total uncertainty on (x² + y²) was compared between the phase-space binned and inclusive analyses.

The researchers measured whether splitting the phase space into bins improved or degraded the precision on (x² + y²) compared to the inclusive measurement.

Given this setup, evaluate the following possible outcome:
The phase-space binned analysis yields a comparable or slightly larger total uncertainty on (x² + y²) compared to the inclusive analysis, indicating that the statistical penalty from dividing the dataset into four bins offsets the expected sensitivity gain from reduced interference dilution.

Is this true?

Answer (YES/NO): NO